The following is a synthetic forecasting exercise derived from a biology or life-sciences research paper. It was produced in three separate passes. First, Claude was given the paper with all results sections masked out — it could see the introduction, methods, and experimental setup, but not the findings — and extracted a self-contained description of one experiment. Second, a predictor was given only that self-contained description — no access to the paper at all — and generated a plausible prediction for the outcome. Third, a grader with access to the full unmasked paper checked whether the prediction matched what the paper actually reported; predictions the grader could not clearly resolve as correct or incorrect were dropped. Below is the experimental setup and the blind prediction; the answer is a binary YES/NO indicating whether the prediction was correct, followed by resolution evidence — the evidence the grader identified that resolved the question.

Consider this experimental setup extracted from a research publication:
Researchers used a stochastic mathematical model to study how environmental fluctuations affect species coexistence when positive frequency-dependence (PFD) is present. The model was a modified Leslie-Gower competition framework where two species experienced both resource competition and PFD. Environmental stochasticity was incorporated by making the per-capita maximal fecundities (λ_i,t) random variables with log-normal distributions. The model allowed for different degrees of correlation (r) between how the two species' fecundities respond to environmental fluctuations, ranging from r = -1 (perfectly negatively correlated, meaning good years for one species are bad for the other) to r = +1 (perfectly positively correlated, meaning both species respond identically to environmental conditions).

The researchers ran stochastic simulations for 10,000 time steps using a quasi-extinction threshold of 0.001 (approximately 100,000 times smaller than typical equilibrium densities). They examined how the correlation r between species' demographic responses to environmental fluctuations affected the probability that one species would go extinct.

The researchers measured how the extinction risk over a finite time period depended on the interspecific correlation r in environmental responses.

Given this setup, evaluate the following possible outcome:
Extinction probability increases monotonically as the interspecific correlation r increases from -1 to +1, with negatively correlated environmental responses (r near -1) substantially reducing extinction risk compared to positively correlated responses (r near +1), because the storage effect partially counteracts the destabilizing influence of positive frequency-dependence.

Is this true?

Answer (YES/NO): NO